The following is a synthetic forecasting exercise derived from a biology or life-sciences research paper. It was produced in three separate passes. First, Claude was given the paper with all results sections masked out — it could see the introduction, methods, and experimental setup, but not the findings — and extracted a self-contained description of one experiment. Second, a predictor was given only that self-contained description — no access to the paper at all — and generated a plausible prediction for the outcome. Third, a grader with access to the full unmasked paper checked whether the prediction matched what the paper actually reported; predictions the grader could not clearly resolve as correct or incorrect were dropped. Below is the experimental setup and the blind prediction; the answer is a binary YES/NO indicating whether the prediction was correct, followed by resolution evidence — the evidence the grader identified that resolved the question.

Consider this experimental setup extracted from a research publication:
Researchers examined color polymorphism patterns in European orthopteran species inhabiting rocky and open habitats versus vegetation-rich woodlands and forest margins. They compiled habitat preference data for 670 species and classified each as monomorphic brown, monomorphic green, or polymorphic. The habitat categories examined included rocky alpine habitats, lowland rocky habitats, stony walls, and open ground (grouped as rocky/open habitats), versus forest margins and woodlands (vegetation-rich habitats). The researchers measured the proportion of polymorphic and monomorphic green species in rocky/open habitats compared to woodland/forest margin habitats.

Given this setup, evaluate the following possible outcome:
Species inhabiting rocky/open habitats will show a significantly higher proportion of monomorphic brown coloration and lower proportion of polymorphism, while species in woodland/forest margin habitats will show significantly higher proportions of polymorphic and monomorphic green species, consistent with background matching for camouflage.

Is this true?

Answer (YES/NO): YES